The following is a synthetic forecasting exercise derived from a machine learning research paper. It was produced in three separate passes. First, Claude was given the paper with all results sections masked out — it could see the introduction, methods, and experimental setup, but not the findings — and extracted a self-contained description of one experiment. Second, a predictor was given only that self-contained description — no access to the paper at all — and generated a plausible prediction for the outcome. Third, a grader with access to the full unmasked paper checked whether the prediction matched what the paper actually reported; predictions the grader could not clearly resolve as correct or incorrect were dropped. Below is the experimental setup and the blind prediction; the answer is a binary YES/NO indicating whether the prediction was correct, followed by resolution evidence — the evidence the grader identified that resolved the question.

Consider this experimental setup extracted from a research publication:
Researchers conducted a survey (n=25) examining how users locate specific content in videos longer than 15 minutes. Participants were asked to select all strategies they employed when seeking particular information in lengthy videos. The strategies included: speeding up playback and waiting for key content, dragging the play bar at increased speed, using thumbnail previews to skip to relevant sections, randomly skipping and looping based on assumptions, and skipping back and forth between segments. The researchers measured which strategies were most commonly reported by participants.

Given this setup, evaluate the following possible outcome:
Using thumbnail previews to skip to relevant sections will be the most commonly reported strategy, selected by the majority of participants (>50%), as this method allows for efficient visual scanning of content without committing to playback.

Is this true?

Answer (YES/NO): NO